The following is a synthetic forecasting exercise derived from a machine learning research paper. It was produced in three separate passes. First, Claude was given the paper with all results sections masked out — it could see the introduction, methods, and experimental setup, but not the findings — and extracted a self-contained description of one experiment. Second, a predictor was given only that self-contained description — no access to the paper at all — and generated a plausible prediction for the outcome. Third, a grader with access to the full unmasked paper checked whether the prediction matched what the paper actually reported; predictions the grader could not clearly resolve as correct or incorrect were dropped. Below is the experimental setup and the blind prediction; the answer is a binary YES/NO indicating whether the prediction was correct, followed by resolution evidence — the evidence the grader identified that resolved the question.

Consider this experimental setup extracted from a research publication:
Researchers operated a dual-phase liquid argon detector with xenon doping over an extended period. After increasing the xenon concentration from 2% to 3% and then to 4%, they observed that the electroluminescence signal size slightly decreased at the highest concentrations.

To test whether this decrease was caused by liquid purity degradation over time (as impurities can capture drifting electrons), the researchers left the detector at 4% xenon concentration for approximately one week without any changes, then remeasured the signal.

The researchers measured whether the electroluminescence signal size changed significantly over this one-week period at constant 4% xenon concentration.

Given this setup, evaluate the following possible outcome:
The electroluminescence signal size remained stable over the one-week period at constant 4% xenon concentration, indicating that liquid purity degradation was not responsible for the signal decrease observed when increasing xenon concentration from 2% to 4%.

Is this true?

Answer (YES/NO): YES